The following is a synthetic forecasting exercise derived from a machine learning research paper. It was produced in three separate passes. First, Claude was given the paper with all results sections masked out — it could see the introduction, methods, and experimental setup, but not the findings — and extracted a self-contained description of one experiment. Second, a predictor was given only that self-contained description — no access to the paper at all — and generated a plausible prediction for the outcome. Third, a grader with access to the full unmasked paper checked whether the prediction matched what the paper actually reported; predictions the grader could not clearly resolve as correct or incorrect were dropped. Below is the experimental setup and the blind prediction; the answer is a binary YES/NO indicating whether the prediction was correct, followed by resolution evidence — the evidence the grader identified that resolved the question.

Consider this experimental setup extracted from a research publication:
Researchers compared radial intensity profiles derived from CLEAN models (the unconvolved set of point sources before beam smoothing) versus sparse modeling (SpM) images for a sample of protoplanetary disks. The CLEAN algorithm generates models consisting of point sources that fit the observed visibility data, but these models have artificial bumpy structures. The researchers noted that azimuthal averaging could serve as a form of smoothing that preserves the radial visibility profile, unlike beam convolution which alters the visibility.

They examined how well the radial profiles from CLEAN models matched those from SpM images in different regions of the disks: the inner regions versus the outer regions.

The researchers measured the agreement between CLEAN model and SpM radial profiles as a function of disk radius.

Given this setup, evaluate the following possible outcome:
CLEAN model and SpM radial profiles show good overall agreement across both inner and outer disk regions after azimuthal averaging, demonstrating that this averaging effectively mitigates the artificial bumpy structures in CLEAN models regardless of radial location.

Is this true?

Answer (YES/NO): NO